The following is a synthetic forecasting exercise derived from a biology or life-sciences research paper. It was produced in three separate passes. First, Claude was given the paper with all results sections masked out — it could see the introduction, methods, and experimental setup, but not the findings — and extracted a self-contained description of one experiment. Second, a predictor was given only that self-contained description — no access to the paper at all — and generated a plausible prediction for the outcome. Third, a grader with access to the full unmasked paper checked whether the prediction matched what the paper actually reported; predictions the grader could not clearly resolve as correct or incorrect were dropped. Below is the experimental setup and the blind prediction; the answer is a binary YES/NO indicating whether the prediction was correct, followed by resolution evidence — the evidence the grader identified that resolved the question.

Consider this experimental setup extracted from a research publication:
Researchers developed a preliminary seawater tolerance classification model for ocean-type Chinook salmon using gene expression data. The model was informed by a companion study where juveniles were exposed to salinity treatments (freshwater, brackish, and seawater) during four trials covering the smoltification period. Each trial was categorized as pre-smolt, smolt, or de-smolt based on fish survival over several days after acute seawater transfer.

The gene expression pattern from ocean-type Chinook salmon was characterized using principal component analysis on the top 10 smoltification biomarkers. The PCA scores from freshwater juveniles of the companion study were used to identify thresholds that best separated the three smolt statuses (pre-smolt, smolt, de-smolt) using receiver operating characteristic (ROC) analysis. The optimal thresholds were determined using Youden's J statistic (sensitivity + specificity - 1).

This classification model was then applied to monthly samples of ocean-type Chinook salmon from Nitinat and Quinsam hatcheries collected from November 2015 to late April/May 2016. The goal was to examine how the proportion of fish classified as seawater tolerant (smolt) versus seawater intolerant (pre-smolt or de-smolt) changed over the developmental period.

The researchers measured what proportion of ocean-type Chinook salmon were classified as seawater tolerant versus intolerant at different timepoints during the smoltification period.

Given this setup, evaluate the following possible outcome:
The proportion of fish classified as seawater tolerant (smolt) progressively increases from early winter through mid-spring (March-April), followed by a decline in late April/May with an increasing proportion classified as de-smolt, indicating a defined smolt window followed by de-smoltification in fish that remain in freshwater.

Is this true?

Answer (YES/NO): NO